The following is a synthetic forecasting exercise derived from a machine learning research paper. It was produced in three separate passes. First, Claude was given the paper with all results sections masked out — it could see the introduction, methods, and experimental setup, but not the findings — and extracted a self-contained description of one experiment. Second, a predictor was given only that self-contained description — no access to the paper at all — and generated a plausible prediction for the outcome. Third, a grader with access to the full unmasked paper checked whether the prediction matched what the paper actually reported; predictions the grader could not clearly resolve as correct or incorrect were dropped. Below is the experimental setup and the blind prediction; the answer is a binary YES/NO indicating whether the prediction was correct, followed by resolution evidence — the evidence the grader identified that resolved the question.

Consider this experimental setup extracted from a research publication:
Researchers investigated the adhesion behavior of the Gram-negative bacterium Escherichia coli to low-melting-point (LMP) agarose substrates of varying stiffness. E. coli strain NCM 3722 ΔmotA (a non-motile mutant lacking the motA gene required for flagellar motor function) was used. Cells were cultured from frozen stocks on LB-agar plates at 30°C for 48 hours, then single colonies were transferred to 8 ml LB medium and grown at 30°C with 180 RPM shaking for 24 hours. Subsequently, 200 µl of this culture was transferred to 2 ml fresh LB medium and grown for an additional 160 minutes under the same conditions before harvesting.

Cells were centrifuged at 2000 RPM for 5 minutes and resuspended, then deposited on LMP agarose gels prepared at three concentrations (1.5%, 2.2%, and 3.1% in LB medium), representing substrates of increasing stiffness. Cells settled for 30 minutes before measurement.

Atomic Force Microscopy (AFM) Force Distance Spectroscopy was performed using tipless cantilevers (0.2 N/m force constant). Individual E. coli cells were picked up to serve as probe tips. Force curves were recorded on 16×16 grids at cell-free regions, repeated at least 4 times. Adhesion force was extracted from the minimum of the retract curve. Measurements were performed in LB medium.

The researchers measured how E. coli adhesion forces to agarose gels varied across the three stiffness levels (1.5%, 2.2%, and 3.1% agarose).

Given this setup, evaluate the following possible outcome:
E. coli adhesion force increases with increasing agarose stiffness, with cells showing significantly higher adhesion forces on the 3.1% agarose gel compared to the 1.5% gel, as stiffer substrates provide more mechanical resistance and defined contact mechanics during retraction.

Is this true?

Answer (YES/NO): NO